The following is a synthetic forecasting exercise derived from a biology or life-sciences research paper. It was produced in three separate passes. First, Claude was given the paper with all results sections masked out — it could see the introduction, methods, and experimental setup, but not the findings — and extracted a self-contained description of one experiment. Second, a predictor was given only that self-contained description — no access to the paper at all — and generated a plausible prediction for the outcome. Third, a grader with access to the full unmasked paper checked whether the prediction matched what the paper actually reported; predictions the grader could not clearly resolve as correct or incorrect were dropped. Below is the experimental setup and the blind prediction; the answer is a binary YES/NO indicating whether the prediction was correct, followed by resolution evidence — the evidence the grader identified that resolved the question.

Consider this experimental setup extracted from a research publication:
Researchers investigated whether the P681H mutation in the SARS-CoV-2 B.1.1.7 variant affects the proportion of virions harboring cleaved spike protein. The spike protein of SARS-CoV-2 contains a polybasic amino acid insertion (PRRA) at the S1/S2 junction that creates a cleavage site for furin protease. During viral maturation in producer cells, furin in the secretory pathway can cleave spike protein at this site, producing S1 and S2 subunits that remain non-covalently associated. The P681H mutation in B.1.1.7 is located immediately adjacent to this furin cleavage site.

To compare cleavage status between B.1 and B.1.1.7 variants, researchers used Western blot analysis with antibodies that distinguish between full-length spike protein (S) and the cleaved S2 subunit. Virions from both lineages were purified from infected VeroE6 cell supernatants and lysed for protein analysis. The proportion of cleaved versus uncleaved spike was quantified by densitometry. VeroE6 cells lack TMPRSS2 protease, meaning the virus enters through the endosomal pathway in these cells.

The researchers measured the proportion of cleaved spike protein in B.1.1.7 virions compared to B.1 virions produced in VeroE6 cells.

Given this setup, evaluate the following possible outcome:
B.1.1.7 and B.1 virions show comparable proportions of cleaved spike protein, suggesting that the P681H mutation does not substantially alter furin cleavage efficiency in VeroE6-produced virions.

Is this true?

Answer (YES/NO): YES